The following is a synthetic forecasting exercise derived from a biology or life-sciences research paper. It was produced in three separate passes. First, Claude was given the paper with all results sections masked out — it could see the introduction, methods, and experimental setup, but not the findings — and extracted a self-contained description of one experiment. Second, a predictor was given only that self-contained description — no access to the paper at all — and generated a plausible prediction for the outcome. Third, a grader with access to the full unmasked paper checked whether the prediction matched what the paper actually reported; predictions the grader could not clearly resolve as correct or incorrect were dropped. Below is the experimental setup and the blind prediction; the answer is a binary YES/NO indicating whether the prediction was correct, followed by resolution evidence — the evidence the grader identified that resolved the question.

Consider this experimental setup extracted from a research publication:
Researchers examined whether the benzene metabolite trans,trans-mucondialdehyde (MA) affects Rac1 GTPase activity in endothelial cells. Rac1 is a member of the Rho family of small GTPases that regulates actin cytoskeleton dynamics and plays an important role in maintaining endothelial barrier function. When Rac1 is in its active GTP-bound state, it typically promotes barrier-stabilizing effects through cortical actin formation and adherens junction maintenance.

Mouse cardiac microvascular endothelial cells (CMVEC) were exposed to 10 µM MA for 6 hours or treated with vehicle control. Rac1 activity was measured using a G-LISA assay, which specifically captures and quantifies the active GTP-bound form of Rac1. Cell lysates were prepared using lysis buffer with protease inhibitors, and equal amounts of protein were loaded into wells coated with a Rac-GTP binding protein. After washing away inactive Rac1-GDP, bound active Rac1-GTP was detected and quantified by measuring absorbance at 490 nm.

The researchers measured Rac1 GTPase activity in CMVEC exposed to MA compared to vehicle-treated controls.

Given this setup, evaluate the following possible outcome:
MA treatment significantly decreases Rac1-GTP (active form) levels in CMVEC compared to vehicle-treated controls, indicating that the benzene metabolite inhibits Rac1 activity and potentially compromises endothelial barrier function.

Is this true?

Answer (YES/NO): NO